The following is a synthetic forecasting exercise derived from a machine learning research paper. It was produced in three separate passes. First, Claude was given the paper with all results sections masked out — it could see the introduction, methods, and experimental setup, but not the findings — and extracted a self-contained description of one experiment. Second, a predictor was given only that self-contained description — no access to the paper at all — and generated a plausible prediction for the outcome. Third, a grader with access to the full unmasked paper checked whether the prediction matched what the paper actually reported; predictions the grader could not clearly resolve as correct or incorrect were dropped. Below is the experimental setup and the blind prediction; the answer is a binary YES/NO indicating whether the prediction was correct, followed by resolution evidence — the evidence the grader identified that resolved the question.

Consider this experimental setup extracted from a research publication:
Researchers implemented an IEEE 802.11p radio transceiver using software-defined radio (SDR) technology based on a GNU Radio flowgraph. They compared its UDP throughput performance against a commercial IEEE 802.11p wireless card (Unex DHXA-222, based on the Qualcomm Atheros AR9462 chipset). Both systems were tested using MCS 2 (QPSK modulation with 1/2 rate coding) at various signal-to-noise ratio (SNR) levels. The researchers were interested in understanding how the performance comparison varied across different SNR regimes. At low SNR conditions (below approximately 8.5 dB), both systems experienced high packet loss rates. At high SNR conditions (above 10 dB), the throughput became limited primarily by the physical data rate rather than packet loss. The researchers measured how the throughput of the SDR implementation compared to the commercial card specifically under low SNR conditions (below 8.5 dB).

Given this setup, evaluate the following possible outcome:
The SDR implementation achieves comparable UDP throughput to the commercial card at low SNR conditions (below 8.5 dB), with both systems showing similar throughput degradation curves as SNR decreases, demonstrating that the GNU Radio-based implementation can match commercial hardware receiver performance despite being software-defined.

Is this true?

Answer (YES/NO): YES